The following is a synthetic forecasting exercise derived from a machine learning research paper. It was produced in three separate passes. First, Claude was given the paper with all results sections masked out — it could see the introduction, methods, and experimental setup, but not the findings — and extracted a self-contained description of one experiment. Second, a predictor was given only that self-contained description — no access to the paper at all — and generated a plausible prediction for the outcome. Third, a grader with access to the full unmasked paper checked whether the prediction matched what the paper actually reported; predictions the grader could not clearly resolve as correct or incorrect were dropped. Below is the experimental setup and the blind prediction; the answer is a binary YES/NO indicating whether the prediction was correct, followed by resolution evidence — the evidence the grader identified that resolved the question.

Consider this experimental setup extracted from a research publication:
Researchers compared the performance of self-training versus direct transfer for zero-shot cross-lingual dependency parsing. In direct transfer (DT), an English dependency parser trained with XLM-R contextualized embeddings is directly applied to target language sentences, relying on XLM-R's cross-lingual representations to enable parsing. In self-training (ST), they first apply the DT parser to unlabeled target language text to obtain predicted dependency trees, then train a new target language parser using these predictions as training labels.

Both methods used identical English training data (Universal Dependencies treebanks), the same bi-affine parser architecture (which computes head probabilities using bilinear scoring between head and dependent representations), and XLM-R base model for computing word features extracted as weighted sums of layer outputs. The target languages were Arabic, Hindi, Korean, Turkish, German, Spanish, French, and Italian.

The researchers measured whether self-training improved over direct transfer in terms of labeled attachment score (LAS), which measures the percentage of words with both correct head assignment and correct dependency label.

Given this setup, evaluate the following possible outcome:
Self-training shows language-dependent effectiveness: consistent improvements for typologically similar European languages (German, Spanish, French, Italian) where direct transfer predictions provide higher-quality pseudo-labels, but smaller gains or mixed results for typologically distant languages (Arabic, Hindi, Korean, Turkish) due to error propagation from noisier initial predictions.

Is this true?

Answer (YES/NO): NO